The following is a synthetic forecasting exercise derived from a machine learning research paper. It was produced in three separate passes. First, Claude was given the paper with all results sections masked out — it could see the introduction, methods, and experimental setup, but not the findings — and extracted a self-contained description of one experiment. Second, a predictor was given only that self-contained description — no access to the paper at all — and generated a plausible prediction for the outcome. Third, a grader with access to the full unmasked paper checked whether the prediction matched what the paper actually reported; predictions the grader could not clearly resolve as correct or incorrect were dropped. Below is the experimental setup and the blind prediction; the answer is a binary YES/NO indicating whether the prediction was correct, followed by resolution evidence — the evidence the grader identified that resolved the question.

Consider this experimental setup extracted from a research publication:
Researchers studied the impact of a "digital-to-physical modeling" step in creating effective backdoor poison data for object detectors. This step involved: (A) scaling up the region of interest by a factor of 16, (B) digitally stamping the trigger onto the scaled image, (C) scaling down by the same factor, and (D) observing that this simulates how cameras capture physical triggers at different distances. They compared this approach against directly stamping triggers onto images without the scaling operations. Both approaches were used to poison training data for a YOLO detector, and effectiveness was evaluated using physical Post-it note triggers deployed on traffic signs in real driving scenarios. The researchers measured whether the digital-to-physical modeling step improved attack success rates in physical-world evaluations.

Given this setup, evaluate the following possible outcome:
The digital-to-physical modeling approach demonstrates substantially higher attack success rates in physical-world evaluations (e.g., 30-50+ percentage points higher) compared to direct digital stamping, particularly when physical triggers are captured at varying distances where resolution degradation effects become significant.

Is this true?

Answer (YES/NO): YES